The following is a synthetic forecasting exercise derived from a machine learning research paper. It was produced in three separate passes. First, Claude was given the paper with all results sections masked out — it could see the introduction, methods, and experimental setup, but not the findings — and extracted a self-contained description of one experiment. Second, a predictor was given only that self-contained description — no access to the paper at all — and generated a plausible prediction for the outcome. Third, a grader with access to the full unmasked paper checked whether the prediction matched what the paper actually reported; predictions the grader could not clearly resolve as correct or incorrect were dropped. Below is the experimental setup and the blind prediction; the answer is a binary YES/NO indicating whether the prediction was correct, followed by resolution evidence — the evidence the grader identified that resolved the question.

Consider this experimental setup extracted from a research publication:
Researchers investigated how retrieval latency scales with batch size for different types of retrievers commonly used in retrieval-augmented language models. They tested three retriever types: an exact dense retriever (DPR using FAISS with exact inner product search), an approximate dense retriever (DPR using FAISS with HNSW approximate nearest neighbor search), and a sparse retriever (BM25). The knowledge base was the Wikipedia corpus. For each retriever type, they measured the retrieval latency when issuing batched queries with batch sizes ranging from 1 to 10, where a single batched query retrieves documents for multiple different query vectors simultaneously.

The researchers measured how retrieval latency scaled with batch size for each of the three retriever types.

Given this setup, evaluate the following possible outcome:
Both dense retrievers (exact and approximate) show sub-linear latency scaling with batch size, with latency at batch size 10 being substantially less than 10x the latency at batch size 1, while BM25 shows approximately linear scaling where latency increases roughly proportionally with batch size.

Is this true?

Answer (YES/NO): NO